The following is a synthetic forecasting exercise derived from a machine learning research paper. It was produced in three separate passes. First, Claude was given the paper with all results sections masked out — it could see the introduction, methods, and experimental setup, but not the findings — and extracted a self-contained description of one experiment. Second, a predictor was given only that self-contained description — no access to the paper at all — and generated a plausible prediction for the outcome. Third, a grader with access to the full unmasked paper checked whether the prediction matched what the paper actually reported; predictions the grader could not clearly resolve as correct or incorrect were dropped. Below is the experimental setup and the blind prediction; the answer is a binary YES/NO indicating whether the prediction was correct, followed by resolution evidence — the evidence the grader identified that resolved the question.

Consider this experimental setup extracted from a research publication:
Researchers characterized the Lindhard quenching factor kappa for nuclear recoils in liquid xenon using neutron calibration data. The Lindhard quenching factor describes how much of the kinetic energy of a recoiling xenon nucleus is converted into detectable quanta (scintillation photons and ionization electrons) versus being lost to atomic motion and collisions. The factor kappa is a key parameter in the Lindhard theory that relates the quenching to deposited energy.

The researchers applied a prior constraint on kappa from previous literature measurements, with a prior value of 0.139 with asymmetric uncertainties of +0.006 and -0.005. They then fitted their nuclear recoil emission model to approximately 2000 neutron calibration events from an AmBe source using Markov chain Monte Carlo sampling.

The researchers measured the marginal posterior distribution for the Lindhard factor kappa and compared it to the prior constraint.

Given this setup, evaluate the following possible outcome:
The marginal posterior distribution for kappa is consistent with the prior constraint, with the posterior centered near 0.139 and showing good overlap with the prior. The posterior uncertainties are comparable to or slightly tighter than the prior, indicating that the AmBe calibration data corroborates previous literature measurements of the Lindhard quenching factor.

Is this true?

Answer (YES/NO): YES